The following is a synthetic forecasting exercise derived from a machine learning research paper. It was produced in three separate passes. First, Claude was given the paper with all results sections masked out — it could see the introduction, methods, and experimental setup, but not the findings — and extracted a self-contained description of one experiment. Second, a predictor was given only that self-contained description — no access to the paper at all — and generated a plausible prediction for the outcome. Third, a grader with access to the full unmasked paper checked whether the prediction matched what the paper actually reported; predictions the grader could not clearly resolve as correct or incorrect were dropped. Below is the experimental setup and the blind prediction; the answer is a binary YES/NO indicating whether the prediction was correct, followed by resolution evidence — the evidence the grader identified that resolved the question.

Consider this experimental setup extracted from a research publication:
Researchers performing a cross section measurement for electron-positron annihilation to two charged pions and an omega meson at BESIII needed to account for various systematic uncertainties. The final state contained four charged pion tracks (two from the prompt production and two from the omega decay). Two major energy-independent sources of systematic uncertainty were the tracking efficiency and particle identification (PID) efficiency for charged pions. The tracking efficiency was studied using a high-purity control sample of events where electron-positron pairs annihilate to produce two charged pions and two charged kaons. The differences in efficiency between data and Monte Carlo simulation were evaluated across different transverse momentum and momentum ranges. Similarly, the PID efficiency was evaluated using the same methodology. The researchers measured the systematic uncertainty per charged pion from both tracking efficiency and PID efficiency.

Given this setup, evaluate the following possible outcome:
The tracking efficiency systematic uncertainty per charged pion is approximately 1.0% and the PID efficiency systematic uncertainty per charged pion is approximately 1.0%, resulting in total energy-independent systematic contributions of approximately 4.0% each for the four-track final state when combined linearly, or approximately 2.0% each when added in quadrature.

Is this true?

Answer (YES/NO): YES